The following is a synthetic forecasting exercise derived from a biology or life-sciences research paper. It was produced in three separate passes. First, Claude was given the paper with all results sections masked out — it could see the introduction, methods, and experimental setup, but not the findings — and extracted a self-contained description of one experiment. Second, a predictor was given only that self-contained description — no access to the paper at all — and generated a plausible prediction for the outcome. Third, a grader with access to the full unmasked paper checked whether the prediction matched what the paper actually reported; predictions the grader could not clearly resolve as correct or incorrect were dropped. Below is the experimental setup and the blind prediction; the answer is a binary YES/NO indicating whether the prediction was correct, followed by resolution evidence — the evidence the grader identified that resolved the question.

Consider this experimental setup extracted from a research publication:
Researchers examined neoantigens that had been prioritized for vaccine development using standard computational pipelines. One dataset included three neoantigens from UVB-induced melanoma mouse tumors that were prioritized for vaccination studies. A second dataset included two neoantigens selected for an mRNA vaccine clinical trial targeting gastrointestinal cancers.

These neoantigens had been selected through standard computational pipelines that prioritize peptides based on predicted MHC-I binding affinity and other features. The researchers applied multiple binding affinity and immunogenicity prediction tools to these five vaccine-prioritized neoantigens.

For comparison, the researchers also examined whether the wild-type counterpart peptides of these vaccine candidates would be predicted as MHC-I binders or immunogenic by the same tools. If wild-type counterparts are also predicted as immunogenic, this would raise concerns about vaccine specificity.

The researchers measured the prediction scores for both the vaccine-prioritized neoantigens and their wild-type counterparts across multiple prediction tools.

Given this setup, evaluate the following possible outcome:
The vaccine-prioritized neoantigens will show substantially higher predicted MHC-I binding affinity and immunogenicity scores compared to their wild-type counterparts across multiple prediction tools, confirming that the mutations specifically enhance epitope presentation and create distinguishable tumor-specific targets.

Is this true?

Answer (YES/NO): NO